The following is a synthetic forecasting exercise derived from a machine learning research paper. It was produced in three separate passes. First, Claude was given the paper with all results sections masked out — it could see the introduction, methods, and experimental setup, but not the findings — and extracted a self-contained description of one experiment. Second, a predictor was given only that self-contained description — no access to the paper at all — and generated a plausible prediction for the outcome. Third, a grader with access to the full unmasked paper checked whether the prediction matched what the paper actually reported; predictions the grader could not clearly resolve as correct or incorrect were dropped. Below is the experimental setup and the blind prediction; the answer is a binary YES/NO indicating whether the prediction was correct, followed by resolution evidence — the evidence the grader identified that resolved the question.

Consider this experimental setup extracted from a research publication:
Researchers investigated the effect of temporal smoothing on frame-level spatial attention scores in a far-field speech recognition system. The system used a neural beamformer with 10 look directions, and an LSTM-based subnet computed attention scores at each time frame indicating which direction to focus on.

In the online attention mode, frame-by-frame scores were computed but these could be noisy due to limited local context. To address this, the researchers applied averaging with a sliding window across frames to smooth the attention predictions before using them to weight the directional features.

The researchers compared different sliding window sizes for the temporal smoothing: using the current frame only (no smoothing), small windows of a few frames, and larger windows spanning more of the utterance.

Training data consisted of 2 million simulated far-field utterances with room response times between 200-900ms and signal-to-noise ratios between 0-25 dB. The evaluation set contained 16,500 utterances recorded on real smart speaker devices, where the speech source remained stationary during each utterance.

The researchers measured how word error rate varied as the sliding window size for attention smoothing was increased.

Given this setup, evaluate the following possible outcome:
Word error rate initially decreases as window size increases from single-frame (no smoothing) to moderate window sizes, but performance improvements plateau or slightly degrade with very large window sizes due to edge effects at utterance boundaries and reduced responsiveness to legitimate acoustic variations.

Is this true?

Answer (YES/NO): NO